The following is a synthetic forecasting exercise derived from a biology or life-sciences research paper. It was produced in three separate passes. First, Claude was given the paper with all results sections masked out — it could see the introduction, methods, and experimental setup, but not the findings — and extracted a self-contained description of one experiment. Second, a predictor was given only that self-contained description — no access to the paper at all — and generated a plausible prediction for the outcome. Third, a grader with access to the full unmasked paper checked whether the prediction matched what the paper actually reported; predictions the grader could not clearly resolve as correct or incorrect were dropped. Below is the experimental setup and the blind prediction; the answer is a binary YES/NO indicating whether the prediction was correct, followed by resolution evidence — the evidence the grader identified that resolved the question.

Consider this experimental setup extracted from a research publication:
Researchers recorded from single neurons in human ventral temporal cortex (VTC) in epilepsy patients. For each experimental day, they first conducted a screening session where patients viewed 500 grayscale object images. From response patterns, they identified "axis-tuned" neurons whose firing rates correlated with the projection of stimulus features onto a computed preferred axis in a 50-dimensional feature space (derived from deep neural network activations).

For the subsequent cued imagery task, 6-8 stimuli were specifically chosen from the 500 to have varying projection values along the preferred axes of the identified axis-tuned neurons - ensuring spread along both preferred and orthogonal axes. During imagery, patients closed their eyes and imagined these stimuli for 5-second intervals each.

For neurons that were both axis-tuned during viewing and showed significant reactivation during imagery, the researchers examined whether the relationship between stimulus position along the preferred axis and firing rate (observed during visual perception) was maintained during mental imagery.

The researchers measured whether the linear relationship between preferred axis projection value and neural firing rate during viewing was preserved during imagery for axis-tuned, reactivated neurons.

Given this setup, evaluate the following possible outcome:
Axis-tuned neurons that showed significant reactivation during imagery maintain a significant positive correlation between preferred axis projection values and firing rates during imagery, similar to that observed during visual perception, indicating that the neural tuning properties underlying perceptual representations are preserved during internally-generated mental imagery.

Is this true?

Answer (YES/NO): YES